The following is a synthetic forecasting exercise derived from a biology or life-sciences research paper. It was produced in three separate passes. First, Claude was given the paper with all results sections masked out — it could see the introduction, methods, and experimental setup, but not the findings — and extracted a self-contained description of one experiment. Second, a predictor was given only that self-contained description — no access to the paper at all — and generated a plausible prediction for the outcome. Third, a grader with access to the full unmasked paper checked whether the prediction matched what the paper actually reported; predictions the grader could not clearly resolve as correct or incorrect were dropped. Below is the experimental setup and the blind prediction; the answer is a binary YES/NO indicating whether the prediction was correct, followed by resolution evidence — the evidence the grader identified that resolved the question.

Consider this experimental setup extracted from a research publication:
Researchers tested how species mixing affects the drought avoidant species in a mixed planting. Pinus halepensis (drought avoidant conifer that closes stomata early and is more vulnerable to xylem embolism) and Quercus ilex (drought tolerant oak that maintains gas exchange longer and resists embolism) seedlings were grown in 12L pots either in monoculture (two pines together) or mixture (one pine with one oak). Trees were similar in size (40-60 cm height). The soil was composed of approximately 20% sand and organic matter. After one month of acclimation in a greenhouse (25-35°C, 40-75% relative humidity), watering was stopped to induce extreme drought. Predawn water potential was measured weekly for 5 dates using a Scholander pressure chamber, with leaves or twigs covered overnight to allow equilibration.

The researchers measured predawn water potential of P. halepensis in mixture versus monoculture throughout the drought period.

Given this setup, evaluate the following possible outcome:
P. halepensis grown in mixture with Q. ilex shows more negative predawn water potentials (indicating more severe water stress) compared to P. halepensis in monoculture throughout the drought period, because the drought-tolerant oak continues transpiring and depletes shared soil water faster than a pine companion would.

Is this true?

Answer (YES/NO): NO